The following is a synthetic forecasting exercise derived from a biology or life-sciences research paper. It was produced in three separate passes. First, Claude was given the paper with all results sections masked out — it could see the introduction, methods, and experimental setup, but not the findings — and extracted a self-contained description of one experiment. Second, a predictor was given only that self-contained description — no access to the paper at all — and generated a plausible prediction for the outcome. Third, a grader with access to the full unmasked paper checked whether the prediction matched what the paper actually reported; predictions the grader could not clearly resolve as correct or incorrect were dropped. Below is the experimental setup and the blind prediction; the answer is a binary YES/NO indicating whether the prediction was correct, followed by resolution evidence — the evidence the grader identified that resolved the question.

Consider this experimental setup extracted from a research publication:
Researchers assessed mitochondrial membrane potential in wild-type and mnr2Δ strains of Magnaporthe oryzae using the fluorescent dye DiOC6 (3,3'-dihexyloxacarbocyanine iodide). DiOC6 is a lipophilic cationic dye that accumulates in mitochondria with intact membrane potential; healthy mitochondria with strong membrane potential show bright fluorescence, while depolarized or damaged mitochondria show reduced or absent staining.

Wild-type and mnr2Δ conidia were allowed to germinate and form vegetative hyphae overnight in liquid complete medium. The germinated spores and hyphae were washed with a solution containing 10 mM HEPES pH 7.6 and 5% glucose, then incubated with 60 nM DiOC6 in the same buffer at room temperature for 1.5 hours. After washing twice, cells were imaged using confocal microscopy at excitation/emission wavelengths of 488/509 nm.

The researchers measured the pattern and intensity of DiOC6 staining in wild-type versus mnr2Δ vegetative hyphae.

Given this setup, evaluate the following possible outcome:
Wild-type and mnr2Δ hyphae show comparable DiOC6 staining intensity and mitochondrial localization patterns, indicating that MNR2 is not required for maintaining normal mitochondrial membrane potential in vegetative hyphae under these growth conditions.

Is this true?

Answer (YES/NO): NO